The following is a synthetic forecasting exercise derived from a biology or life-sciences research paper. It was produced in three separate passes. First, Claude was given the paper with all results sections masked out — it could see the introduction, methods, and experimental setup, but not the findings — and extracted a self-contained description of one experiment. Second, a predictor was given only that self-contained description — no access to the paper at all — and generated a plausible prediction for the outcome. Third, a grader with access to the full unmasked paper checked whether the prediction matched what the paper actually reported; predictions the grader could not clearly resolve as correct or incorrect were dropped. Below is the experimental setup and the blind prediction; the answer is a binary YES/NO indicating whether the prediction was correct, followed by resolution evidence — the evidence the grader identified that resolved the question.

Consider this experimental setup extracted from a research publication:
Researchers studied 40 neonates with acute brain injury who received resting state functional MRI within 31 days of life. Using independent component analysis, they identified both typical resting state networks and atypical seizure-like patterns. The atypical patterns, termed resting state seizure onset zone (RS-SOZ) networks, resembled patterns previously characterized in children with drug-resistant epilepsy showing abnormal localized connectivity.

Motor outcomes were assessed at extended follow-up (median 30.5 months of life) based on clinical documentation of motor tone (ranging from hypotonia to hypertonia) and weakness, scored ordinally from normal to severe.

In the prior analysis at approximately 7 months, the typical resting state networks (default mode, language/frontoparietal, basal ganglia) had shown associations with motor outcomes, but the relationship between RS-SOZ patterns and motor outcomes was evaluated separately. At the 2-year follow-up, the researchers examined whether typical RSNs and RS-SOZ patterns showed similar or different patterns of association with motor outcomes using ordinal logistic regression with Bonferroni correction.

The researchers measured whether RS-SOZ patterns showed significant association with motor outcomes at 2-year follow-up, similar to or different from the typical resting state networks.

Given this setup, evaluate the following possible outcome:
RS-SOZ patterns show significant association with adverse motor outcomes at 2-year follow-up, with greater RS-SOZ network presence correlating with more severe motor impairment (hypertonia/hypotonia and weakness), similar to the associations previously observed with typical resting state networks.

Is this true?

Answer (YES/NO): NO